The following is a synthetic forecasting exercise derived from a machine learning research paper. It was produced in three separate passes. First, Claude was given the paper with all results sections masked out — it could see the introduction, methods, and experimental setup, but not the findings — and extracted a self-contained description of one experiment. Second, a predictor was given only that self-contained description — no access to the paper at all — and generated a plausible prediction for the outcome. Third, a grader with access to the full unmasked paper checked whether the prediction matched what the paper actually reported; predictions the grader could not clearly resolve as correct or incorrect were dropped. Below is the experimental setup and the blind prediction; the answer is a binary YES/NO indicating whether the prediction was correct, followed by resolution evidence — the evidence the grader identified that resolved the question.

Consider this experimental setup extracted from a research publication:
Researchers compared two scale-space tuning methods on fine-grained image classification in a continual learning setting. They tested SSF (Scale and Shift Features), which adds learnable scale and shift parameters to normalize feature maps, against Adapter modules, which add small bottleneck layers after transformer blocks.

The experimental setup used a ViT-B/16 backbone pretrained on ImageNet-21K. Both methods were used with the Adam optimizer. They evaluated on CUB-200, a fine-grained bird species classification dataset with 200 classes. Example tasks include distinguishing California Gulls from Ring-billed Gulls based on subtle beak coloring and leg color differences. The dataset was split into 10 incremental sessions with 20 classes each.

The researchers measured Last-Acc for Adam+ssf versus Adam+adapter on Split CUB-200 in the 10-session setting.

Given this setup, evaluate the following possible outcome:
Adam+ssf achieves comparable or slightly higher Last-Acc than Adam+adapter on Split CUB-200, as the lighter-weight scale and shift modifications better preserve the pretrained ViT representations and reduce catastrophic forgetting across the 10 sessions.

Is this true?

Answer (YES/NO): NO